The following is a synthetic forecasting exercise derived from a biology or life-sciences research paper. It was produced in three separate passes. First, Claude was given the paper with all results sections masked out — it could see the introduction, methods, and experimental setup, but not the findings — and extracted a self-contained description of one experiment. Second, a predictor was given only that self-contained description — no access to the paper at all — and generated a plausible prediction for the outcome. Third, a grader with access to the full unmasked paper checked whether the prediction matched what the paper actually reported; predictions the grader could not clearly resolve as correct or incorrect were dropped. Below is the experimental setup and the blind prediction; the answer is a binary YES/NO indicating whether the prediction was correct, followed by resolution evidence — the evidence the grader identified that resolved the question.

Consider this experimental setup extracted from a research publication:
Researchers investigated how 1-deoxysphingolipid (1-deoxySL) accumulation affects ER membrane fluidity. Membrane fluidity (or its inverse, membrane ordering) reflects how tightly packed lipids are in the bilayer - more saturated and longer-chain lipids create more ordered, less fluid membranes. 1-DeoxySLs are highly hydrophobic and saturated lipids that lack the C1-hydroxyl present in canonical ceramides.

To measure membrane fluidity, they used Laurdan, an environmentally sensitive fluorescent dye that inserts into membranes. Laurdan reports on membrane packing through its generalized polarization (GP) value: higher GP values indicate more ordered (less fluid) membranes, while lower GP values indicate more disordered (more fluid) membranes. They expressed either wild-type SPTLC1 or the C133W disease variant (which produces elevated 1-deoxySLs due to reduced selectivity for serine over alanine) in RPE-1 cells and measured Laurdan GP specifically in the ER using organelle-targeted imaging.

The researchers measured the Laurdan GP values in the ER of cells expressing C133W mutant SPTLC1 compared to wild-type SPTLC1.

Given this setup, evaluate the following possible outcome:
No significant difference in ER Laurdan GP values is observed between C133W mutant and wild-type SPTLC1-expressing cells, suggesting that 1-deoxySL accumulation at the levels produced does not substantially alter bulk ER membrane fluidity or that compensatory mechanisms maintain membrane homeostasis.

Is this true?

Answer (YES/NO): NO